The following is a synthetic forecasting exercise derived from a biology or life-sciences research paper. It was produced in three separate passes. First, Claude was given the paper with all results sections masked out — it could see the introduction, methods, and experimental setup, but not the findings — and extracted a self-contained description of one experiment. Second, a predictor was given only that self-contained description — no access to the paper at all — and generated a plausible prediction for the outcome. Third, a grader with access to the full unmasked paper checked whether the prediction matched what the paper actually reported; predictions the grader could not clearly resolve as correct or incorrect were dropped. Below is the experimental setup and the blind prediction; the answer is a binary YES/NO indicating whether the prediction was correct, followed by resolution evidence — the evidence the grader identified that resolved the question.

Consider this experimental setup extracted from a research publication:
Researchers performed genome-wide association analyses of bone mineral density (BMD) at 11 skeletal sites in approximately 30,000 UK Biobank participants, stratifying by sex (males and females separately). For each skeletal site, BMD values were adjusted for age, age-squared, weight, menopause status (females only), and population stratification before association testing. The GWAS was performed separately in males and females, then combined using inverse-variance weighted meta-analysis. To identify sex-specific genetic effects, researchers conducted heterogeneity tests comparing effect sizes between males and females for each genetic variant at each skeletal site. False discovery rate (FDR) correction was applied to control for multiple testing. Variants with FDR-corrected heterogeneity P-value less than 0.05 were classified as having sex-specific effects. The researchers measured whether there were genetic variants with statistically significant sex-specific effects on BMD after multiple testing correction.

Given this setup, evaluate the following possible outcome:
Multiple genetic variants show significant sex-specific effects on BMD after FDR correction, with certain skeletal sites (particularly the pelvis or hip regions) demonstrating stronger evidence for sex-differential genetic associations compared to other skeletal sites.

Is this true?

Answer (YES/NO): NO